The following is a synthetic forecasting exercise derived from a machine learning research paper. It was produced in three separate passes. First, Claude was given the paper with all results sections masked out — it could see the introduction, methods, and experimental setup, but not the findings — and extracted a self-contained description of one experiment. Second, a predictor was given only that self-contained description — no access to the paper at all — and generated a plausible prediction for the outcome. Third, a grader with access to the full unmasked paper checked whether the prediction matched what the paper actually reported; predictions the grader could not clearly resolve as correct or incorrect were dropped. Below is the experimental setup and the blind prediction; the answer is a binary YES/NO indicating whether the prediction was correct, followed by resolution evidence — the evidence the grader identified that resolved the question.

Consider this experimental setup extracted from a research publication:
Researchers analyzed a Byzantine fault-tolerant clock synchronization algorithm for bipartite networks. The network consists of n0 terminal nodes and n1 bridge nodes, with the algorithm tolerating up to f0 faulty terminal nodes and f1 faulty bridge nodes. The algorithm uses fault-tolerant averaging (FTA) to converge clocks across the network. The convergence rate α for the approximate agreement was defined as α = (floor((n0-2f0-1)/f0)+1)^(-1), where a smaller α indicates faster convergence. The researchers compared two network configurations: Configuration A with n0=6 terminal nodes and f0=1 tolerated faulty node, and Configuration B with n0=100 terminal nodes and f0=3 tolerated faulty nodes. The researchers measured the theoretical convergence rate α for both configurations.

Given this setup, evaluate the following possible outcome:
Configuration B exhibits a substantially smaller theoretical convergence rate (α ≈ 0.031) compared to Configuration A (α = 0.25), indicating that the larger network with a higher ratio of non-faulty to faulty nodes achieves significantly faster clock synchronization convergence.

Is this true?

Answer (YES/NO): YES